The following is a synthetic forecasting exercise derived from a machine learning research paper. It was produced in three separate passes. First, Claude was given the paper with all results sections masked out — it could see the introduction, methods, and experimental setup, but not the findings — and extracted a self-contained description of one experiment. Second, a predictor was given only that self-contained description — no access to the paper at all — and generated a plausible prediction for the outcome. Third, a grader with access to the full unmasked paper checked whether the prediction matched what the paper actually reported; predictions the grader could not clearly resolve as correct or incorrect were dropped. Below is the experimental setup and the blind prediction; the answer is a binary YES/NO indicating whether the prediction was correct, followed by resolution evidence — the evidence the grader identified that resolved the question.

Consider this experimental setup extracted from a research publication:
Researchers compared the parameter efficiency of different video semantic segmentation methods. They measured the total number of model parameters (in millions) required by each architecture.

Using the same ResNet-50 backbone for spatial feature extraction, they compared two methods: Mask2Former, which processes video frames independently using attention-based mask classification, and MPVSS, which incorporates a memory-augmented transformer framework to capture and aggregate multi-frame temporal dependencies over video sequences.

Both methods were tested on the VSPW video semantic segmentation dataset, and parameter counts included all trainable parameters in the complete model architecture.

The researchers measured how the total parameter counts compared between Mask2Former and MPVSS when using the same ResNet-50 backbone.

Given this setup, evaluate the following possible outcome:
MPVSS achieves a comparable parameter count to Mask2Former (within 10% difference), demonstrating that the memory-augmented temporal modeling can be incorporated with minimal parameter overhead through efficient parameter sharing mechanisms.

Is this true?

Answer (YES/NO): NO